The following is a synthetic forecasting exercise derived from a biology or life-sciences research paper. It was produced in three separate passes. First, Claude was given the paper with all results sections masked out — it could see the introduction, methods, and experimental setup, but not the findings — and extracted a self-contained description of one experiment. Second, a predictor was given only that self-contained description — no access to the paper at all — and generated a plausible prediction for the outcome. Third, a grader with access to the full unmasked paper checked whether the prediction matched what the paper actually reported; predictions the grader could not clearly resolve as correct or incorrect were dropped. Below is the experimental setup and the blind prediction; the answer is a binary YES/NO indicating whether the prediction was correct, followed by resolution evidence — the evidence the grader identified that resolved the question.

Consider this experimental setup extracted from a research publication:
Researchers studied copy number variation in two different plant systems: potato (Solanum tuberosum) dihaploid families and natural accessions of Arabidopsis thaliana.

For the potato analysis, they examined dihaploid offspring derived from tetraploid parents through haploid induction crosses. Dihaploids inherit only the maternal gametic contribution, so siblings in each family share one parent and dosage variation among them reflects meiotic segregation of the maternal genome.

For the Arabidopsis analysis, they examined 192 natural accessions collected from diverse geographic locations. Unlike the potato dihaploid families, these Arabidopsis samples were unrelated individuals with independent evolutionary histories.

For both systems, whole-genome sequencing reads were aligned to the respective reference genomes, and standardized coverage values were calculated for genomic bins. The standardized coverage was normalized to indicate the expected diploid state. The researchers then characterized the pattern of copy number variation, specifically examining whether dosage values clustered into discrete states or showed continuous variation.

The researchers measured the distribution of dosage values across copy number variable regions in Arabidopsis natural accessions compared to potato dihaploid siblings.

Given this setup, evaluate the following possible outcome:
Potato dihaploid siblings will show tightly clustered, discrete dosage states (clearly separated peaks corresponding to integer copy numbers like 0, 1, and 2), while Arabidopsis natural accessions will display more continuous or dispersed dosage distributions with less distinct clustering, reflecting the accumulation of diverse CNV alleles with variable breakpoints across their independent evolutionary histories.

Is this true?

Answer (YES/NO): YES